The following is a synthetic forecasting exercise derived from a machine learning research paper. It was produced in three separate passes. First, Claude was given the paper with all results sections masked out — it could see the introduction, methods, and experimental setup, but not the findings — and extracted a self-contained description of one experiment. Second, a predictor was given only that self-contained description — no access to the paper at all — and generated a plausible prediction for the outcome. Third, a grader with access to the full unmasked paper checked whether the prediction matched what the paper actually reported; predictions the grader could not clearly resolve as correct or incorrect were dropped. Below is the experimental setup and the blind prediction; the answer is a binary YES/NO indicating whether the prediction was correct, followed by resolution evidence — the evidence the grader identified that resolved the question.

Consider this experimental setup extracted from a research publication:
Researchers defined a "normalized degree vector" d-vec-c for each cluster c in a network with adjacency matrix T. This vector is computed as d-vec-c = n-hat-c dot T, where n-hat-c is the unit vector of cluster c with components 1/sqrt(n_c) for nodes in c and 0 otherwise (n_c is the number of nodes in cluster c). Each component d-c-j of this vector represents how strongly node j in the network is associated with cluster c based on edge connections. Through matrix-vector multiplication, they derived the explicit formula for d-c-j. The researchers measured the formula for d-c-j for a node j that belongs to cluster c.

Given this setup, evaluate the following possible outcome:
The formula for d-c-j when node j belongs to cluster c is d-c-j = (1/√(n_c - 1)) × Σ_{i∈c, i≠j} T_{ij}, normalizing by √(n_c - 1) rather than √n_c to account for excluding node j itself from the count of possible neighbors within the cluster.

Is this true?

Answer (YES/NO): NO